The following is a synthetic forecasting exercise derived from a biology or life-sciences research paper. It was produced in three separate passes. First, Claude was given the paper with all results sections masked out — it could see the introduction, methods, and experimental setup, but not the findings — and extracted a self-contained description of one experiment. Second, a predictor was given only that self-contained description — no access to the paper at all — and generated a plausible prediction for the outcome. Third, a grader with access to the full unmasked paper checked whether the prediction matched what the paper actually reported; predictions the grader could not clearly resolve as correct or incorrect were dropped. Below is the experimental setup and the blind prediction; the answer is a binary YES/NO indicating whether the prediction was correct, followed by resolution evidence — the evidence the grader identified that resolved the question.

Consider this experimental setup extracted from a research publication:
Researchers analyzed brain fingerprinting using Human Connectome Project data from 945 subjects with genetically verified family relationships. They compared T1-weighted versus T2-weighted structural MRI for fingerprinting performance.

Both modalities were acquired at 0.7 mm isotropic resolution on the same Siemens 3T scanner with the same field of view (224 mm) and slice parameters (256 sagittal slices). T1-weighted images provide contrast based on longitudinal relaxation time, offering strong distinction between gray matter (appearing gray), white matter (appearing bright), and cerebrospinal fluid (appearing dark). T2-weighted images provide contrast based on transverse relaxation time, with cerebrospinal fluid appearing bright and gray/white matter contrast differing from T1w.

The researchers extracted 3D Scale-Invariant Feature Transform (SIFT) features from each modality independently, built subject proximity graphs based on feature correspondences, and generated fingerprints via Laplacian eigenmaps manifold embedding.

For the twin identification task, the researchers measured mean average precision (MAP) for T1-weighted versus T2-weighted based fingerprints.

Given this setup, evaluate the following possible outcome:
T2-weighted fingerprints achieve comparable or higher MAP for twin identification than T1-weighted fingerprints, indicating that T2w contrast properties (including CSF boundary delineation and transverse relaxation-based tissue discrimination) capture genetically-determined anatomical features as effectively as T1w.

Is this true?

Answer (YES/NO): YES